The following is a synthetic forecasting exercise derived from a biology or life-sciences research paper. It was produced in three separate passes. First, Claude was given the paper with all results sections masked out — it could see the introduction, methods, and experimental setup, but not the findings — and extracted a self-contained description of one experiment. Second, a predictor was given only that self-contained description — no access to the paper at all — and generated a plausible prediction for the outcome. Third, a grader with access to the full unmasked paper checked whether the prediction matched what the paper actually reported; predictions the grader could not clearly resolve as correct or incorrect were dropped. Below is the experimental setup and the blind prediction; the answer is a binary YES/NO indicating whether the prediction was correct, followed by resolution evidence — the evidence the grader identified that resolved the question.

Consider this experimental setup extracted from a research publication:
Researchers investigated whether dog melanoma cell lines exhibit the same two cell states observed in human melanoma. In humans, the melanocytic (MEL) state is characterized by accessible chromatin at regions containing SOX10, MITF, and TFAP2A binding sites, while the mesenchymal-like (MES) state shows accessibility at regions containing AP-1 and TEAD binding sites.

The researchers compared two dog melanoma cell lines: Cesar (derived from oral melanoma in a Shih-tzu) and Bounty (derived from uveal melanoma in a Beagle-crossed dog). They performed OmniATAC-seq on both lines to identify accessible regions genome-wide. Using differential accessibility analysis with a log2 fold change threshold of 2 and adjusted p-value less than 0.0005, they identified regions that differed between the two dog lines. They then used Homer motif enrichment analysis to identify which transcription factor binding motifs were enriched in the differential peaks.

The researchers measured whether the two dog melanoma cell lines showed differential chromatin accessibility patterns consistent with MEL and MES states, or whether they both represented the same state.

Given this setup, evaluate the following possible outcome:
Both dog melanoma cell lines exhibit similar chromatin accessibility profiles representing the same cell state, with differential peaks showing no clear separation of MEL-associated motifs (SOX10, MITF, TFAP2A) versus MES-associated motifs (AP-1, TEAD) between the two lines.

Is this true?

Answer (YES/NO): NO